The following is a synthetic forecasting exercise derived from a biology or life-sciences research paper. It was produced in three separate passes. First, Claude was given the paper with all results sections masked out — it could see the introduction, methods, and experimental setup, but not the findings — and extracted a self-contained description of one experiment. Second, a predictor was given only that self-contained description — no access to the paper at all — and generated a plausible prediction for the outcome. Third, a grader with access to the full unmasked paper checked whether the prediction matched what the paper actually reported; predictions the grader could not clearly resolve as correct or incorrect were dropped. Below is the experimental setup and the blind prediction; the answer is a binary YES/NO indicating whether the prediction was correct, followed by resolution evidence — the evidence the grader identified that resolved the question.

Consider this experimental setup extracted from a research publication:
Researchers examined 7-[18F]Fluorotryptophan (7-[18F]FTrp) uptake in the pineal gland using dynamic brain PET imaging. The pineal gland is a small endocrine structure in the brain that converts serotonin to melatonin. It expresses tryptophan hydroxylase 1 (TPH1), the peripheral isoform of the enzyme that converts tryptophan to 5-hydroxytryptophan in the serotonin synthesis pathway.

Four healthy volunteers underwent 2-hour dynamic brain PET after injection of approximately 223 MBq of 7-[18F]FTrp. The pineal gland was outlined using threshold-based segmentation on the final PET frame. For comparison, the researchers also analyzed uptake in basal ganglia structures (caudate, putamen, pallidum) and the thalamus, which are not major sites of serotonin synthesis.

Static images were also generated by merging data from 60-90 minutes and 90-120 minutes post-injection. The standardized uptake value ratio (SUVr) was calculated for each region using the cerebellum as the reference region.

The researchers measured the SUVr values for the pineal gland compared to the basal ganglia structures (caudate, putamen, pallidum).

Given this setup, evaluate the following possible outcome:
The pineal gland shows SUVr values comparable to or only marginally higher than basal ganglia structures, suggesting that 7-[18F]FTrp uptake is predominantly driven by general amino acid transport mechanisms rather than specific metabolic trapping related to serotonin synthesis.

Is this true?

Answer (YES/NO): NO